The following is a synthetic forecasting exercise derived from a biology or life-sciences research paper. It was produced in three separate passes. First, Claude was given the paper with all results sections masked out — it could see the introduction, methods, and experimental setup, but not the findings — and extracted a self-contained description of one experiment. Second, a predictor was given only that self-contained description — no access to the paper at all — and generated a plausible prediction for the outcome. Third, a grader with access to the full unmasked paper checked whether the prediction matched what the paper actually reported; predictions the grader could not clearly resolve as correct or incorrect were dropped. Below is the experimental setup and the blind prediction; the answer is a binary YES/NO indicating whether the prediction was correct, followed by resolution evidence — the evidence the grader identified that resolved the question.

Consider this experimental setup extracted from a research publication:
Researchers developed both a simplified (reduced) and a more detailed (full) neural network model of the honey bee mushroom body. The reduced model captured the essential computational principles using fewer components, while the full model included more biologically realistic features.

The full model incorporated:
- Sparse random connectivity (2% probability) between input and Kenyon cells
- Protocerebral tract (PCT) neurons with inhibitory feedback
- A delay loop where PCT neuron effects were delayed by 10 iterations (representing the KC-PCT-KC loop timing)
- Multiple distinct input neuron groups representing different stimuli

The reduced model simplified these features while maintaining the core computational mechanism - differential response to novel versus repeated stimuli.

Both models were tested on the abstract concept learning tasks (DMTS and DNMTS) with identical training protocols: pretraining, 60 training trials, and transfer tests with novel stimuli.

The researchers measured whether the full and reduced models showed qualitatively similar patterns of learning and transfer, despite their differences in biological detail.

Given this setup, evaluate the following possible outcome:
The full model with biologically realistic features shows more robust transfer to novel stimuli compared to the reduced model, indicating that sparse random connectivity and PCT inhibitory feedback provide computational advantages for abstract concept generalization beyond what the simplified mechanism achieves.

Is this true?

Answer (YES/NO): NO